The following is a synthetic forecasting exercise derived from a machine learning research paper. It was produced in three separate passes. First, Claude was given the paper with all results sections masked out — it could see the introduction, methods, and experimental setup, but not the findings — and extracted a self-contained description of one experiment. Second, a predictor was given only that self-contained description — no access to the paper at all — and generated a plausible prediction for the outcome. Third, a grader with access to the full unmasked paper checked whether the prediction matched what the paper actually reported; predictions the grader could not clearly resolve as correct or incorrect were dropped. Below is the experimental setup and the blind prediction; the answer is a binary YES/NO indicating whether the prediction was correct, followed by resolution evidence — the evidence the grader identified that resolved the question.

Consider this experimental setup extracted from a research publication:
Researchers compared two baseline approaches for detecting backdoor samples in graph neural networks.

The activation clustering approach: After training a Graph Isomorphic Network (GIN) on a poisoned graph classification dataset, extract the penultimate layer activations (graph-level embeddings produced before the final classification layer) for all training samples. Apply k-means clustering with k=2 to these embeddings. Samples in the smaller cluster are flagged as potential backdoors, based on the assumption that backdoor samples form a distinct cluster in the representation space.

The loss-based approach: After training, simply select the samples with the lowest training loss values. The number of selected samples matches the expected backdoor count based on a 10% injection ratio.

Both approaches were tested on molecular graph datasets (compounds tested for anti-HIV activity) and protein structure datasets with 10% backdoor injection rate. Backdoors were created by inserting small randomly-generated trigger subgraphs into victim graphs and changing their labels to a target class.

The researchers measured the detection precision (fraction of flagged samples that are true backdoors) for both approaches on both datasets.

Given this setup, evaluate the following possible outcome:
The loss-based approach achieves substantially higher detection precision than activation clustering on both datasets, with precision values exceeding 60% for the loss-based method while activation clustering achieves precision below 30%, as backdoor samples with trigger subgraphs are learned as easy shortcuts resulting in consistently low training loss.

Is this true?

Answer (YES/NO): NO